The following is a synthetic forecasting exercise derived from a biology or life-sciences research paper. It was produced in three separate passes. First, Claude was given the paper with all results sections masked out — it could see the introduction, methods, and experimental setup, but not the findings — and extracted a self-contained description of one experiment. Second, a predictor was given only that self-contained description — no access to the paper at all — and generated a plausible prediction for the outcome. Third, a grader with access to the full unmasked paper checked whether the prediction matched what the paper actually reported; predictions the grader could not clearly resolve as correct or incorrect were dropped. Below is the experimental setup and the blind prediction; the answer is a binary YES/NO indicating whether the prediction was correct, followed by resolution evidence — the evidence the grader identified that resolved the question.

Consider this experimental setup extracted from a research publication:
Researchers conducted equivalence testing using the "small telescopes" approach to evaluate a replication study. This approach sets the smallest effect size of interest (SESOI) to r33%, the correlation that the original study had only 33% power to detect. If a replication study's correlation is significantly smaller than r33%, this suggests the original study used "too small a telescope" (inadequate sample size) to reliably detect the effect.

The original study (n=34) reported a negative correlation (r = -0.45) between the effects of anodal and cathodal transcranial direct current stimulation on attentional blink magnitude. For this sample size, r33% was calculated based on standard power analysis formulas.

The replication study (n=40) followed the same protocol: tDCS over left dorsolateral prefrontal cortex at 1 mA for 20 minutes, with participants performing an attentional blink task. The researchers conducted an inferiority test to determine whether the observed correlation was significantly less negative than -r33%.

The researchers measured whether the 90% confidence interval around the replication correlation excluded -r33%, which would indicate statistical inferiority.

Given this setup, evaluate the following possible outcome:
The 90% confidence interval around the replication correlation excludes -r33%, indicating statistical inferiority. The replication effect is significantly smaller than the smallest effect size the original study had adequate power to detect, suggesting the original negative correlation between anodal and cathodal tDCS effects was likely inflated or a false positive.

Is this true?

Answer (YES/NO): YES